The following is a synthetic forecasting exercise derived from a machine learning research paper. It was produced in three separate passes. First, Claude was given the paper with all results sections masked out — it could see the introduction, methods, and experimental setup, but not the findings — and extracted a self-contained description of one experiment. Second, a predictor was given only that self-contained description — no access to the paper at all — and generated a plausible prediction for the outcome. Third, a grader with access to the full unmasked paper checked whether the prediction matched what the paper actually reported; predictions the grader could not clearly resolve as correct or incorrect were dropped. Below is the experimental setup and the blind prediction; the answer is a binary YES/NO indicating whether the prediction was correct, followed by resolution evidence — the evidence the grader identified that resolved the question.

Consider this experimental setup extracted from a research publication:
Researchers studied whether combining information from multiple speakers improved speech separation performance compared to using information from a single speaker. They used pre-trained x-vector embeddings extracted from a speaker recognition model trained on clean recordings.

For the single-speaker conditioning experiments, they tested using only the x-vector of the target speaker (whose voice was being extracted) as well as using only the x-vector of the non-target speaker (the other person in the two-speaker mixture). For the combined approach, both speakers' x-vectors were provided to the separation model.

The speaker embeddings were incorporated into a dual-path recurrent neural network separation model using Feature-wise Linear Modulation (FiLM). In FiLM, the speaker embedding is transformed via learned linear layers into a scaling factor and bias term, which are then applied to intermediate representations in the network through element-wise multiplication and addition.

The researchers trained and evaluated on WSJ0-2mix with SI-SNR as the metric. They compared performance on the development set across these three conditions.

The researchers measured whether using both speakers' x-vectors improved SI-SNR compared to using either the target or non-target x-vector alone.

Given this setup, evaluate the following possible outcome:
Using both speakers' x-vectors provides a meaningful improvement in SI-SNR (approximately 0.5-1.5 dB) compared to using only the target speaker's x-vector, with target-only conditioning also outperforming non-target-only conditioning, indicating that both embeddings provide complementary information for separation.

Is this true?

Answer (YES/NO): NO